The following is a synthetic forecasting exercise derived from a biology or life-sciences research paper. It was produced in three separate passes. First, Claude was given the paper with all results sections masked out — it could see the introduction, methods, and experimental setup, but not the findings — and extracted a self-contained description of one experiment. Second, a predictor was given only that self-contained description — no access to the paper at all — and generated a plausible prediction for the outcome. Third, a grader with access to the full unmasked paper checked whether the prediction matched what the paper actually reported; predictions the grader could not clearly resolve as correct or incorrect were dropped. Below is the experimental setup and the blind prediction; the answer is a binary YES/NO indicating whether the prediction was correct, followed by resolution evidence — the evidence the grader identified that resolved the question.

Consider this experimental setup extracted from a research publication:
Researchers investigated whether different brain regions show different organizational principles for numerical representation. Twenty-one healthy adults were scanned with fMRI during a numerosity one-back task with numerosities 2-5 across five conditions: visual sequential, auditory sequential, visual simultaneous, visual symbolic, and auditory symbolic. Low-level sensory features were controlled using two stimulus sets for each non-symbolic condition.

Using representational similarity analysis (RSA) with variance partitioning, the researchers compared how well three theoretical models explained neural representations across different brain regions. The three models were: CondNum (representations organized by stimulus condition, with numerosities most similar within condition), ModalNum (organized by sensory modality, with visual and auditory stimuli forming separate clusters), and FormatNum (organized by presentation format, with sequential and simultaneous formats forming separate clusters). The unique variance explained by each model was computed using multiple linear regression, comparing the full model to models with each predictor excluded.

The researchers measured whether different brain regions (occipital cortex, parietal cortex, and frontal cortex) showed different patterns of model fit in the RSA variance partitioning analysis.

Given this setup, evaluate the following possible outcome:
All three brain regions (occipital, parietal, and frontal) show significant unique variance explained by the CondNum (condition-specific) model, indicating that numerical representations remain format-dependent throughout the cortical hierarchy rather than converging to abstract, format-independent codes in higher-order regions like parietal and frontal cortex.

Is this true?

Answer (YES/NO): NO